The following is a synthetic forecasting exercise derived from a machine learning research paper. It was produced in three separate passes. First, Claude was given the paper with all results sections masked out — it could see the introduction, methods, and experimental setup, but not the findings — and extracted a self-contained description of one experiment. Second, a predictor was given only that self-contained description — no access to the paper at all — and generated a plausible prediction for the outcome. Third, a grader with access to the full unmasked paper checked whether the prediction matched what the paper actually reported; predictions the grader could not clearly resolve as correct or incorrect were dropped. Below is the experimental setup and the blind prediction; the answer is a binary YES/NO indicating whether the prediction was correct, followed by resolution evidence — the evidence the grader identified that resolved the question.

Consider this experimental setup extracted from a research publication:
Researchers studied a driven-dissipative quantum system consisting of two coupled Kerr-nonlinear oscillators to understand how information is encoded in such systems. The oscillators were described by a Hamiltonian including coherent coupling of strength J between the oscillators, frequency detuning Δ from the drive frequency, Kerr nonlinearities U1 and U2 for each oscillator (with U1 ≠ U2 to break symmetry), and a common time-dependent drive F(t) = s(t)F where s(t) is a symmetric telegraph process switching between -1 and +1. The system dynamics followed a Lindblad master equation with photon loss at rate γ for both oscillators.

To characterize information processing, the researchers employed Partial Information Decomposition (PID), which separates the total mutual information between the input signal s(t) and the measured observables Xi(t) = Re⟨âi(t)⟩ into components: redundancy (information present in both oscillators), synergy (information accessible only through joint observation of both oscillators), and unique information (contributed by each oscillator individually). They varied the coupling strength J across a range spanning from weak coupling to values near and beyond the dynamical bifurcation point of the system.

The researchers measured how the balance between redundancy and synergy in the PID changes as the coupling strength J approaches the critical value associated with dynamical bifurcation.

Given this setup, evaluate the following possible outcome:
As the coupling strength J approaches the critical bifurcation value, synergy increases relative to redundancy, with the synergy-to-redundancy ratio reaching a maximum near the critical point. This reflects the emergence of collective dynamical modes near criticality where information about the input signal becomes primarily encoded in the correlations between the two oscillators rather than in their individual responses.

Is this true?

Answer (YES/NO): YES